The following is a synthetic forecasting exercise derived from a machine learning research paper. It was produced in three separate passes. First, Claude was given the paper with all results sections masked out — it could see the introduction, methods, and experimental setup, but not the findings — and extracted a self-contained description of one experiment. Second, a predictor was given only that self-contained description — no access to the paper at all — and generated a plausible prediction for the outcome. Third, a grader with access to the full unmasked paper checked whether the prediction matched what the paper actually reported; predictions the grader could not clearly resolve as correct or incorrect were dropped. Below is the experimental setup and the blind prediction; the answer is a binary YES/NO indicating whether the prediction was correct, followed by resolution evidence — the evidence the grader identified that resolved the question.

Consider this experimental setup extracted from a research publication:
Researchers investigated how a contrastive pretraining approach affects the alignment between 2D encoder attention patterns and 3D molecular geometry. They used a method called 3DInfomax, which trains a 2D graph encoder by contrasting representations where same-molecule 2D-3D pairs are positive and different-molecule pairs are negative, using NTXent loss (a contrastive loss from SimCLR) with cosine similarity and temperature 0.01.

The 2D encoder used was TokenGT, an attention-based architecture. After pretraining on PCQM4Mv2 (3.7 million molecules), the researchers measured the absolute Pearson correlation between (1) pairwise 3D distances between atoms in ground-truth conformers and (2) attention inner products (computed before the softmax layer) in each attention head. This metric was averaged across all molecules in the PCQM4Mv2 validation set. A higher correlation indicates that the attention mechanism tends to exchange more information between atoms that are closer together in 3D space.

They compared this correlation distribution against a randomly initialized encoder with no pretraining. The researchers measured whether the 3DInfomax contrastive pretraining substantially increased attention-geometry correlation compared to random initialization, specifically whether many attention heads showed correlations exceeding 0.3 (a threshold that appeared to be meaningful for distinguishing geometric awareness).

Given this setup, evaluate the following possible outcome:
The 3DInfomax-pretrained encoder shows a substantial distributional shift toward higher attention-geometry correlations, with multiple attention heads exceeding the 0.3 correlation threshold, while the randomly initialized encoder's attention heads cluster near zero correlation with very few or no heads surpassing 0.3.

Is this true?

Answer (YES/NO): NO